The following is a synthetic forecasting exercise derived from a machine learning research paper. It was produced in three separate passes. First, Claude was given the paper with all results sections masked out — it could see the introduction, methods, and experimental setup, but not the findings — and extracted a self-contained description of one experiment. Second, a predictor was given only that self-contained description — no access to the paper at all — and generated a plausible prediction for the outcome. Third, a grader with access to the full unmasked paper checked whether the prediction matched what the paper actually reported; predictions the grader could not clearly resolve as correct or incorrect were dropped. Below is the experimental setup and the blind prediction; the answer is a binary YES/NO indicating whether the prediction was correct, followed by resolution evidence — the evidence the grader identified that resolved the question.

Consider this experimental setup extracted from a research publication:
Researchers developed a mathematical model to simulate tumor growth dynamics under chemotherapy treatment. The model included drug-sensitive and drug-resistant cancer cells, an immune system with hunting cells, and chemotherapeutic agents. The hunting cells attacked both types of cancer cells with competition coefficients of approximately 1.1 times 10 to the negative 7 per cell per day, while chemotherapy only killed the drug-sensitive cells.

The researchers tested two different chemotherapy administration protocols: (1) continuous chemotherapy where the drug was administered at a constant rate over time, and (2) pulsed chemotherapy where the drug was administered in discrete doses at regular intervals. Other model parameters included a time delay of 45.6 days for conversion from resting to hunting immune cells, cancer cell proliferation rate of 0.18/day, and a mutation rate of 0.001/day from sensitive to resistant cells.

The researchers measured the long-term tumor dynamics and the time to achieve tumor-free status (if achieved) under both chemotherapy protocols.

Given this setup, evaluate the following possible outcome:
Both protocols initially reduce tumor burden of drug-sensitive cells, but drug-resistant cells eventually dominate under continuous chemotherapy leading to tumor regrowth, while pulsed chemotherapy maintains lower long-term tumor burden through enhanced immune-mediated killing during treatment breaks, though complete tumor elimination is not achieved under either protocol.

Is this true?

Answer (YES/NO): NO